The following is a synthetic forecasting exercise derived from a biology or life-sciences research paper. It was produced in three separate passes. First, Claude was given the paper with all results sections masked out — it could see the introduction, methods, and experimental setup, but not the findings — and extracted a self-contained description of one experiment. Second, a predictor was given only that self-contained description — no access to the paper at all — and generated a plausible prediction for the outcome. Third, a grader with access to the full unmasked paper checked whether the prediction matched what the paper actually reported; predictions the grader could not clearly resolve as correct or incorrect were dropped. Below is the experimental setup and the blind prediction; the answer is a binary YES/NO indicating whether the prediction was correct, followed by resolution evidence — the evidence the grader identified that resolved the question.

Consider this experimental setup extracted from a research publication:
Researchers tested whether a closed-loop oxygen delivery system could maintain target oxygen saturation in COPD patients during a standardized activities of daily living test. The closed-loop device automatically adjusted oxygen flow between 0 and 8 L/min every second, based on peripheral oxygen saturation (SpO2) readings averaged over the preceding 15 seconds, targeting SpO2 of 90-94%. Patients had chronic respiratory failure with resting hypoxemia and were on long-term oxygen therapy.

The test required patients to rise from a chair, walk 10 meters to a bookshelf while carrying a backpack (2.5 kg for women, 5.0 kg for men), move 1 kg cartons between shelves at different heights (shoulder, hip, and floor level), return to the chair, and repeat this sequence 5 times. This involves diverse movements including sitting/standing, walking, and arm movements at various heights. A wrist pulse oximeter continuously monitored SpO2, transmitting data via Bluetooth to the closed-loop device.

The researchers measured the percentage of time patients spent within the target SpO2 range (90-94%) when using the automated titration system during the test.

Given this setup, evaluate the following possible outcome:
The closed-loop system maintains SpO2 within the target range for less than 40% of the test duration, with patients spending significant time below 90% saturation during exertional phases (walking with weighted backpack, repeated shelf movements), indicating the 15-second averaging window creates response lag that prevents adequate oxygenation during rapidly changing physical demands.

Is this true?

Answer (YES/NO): NO